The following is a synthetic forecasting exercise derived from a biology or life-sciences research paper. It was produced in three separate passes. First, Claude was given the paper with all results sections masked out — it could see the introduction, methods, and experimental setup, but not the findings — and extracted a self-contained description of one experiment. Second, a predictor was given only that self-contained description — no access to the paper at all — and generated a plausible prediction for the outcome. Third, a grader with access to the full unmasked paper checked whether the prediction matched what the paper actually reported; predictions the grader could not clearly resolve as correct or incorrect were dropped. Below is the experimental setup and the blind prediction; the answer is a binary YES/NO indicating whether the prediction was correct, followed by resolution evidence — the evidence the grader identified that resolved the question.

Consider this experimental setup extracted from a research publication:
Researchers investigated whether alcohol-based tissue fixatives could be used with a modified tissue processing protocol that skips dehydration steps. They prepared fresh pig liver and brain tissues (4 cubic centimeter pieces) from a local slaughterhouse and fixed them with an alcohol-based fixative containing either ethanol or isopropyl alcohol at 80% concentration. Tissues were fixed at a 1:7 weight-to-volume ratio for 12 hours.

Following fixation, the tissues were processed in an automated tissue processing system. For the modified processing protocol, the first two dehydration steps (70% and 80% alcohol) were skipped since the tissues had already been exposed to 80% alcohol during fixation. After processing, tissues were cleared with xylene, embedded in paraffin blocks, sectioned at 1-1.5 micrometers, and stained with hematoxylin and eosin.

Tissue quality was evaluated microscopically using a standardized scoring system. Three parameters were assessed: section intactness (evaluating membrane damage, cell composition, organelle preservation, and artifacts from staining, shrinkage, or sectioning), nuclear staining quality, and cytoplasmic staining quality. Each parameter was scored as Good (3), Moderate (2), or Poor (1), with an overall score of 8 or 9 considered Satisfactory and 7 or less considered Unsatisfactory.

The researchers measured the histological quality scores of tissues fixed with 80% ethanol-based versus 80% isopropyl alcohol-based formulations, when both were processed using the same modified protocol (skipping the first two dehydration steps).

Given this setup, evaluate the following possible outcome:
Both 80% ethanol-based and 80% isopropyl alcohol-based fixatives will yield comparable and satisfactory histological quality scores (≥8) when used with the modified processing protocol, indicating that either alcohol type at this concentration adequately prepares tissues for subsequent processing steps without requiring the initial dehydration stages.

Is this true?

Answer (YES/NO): YES